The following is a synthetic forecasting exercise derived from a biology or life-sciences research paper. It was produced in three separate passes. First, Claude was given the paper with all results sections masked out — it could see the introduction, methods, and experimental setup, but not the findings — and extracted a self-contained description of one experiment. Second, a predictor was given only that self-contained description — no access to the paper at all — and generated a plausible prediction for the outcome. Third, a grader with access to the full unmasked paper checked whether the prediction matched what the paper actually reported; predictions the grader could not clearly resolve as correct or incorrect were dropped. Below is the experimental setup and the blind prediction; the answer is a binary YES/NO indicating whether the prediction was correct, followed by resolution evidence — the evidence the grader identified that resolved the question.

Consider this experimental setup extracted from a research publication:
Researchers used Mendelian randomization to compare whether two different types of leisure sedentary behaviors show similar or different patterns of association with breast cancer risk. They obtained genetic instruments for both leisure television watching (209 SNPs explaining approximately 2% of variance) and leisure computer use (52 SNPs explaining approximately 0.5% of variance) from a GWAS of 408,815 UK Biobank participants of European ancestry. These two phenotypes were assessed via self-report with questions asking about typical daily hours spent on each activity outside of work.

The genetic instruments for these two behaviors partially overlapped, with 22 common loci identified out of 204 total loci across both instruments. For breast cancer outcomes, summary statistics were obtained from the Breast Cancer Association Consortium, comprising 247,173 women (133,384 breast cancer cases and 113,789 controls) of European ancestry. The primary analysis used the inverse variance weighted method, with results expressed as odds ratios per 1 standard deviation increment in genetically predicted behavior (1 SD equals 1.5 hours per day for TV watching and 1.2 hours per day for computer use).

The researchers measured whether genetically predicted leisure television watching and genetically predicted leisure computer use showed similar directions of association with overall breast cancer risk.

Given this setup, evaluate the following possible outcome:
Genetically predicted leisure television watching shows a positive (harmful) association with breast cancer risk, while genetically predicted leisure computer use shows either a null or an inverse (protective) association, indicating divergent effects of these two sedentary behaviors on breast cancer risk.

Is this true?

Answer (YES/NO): YES